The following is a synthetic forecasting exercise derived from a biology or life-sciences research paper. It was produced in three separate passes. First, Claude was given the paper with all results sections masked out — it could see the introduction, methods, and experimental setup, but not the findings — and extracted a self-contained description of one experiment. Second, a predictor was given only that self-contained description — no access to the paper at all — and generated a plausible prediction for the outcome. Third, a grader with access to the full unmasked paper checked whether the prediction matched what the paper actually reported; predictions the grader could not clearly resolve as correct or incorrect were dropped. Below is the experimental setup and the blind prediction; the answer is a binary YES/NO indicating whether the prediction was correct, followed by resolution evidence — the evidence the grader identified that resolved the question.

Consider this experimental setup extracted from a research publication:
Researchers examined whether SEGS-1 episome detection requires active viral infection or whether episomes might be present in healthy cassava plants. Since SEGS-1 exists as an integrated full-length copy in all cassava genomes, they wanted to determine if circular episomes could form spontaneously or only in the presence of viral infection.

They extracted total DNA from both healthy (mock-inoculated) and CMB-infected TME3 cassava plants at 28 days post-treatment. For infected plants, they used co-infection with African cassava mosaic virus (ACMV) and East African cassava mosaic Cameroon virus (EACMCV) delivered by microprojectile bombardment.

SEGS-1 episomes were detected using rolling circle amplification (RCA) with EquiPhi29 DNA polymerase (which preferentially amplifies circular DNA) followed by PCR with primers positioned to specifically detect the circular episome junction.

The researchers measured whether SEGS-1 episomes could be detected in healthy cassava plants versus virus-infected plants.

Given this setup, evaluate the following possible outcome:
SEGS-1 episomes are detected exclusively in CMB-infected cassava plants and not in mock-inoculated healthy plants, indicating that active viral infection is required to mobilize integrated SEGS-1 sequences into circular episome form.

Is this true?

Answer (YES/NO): YES